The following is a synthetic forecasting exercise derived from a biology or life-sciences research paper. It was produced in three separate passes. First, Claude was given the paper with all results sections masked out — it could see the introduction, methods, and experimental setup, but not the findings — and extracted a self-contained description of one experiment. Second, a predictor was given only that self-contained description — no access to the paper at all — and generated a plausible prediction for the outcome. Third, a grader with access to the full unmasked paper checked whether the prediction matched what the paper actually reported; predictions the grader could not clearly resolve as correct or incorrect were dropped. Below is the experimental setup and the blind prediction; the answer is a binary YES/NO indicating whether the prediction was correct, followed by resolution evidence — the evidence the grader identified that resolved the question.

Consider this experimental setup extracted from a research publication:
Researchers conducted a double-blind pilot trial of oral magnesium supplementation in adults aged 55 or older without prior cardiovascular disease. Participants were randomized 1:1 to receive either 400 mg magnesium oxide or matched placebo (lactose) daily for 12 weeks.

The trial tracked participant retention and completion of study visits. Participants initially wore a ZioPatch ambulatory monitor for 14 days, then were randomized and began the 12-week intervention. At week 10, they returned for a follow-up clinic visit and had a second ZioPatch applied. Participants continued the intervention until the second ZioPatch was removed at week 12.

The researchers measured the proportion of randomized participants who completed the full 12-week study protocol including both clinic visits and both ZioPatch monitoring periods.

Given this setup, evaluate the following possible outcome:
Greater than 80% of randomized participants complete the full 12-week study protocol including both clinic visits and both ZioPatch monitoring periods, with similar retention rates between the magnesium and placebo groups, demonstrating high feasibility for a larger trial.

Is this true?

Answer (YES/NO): YES